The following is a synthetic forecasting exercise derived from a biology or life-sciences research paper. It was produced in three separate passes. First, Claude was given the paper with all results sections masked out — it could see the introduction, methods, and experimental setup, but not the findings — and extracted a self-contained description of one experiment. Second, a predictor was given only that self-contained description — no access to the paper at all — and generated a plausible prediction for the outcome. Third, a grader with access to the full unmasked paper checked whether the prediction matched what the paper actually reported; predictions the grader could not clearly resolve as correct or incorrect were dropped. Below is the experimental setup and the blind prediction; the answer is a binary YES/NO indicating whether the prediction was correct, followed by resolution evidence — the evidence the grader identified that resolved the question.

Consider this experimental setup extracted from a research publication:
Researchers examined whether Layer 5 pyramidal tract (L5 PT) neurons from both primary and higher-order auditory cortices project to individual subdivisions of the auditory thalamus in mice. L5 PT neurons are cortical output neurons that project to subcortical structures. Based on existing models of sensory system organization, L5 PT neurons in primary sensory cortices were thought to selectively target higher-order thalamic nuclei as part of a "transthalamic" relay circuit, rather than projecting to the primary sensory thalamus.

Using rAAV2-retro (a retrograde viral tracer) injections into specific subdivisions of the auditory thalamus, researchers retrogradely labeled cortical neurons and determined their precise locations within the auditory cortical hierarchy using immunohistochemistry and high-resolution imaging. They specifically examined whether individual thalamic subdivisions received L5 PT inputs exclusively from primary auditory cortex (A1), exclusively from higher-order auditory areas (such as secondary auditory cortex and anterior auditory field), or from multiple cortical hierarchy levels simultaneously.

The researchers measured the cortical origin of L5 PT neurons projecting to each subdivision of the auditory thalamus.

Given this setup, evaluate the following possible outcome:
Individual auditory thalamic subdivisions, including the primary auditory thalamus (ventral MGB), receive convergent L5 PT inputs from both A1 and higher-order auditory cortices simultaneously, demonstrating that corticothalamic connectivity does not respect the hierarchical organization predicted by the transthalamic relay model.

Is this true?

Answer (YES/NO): YES